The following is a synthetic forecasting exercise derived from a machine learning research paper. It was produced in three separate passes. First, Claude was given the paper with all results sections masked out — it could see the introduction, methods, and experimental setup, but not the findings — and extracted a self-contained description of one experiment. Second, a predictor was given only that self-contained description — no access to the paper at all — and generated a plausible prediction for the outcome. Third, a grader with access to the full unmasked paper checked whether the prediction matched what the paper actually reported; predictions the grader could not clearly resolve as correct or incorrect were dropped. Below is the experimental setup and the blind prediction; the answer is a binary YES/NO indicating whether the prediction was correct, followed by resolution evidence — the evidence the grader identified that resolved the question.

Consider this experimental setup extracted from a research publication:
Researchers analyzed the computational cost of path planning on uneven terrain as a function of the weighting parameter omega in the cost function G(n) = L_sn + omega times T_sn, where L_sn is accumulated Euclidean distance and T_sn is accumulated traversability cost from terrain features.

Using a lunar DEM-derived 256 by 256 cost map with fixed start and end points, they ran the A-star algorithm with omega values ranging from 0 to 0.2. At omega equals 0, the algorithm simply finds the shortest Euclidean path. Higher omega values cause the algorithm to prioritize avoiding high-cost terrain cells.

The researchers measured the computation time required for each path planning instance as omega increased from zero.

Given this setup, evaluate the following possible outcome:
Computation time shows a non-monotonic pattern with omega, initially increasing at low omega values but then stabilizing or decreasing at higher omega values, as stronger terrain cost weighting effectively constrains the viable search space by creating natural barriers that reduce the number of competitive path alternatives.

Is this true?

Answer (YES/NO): YES